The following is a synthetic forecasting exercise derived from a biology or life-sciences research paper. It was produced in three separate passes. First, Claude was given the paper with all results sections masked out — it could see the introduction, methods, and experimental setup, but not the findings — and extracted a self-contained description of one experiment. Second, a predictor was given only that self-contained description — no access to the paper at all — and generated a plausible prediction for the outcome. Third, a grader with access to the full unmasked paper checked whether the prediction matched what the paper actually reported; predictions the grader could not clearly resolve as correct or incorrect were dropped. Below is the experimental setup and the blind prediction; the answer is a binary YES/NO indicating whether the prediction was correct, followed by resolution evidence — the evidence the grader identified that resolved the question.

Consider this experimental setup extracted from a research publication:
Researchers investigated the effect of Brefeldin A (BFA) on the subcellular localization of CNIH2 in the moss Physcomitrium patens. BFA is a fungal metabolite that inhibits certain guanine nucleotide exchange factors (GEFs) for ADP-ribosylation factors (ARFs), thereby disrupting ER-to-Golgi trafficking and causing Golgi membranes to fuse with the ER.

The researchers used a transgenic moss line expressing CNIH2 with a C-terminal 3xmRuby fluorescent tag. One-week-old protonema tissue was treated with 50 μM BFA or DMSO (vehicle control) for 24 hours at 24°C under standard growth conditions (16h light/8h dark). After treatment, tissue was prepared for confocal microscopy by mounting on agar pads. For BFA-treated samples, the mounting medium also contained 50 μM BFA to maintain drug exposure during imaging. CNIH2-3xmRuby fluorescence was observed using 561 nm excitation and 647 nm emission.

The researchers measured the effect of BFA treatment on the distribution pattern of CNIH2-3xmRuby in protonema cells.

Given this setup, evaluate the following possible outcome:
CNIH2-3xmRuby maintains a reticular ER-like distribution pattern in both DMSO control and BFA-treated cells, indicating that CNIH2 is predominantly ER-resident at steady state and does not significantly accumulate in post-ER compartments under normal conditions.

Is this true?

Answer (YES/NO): NO